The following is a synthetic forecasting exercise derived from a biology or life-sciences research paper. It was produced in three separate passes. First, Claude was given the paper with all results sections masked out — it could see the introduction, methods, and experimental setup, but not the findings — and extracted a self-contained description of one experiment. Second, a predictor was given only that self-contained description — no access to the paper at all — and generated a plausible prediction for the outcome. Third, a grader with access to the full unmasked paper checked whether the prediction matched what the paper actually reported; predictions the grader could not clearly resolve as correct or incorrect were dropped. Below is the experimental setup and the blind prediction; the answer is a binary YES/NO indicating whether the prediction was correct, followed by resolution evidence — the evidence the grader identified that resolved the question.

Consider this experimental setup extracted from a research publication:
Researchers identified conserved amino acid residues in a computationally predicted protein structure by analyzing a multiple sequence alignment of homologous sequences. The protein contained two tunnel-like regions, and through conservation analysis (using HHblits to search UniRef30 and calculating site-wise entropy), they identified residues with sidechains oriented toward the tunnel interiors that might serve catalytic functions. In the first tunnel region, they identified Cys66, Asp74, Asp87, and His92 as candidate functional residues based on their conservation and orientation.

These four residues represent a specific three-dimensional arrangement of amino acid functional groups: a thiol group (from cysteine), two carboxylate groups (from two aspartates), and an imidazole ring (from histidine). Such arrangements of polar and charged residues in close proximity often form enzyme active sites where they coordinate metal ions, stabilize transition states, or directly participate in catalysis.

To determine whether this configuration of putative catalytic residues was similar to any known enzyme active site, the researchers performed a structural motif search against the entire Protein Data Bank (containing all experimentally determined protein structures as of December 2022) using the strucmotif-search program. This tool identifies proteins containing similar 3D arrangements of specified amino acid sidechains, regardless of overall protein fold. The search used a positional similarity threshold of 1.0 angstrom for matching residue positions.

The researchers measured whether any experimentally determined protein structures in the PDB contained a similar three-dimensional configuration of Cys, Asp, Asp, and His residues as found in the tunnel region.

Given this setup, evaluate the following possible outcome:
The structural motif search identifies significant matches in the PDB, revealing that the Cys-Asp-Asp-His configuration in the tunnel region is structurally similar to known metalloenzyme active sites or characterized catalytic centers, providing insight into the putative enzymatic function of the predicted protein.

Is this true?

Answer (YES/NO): NO